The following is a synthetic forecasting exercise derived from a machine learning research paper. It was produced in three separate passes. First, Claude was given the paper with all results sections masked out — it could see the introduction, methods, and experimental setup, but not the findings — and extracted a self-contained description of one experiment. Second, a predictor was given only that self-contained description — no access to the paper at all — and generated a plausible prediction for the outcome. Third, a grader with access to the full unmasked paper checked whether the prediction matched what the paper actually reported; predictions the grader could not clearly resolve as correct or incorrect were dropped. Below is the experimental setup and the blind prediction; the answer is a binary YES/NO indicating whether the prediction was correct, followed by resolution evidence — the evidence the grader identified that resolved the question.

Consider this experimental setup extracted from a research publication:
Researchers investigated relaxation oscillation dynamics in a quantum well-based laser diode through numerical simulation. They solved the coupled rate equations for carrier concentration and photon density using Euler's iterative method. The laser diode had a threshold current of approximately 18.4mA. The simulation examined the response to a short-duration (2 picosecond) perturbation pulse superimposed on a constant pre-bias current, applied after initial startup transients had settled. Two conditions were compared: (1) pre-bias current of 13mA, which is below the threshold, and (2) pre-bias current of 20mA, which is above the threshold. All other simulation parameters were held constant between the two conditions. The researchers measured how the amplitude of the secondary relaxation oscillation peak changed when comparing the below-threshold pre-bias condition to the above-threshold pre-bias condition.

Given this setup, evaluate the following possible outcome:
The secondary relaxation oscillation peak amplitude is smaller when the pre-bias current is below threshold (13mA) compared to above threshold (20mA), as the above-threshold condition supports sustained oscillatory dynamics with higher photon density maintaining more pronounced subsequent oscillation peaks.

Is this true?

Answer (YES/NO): NO